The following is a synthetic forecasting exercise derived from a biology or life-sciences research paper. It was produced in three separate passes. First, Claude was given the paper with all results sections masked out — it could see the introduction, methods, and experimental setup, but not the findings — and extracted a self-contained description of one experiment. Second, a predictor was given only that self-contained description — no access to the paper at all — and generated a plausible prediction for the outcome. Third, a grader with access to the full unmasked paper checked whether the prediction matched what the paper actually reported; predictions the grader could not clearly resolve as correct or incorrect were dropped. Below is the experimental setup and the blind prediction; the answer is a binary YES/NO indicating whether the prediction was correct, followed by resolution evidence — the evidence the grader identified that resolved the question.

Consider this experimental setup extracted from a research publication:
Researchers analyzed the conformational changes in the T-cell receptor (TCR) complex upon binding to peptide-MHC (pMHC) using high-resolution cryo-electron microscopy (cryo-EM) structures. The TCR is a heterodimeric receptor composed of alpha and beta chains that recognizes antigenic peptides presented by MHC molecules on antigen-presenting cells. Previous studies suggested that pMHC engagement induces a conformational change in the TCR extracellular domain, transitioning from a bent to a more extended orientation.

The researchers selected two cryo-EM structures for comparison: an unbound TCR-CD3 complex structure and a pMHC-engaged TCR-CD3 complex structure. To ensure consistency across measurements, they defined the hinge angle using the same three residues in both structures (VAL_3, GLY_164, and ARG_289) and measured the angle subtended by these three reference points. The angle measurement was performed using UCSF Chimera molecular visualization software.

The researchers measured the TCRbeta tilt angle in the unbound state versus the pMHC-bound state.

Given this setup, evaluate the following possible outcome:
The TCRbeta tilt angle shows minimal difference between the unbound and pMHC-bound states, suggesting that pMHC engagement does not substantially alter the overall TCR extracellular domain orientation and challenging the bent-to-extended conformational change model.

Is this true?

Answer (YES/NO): NO